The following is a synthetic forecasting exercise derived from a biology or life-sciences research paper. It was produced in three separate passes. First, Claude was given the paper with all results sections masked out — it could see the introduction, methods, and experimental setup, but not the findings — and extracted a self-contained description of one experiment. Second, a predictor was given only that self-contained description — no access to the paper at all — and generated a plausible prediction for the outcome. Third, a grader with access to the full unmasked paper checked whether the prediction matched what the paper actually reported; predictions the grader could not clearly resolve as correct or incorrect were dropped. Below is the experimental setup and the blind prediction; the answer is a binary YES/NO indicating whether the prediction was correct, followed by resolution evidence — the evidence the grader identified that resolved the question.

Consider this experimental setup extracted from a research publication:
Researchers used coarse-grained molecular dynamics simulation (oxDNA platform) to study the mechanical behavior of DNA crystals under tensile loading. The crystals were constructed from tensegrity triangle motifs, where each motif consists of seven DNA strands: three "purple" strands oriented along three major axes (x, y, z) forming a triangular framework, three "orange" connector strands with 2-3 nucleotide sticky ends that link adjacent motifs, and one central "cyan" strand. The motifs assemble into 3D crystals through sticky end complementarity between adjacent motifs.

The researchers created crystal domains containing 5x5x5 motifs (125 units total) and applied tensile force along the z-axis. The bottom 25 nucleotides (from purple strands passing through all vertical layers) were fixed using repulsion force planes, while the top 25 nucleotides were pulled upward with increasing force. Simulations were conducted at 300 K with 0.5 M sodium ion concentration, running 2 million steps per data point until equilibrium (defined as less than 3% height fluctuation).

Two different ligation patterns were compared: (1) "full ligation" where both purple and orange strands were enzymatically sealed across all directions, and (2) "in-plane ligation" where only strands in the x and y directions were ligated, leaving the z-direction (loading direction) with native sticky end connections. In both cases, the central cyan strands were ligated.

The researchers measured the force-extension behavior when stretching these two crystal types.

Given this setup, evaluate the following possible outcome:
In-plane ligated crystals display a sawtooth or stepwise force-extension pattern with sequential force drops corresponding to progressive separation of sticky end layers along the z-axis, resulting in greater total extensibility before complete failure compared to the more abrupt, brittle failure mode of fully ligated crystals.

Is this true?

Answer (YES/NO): NO